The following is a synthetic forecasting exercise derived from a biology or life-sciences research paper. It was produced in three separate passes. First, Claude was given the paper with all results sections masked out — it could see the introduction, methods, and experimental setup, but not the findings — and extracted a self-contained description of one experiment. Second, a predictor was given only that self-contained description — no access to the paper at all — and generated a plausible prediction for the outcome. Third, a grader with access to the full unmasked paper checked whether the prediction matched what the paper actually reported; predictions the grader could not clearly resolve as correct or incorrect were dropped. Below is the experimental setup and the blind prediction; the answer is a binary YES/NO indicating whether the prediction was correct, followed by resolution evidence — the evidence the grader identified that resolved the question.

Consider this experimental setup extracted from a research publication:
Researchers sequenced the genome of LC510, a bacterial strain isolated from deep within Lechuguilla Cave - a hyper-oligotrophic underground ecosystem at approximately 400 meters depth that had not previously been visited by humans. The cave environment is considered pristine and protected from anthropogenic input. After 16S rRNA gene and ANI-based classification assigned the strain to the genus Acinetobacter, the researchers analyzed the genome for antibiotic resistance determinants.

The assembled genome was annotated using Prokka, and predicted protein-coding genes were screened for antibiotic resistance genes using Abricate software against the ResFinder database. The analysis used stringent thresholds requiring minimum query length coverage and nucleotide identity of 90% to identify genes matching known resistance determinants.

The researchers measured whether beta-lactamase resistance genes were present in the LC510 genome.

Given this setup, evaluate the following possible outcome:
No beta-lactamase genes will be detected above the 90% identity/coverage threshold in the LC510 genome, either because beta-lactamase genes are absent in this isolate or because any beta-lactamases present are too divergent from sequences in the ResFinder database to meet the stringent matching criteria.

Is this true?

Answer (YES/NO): NO